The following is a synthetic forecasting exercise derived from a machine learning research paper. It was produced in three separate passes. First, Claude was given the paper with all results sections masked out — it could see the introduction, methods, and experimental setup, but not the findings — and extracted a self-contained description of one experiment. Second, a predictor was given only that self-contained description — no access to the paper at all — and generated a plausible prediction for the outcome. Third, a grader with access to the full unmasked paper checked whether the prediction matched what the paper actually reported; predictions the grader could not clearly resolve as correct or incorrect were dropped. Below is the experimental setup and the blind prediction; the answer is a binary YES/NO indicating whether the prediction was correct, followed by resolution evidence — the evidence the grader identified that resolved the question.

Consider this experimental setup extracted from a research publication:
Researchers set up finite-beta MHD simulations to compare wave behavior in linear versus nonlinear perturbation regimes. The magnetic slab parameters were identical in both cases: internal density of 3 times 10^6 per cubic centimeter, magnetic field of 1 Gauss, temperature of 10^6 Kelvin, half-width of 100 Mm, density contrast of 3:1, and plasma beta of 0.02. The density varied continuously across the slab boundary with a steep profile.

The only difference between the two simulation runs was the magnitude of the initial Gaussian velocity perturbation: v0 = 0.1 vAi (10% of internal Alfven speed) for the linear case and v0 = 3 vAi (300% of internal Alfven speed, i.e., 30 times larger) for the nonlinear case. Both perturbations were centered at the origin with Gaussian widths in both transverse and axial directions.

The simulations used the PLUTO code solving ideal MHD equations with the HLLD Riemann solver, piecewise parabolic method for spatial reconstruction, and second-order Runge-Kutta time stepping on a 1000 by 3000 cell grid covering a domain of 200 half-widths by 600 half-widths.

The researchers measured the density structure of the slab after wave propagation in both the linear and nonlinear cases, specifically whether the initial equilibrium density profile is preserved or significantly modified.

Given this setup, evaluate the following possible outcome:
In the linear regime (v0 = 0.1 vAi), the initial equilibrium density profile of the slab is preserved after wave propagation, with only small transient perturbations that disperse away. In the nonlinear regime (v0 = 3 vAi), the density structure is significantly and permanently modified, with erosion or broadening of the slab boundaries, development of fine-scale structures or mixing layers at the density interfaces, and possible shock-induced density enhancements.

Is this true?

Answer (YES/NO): NO